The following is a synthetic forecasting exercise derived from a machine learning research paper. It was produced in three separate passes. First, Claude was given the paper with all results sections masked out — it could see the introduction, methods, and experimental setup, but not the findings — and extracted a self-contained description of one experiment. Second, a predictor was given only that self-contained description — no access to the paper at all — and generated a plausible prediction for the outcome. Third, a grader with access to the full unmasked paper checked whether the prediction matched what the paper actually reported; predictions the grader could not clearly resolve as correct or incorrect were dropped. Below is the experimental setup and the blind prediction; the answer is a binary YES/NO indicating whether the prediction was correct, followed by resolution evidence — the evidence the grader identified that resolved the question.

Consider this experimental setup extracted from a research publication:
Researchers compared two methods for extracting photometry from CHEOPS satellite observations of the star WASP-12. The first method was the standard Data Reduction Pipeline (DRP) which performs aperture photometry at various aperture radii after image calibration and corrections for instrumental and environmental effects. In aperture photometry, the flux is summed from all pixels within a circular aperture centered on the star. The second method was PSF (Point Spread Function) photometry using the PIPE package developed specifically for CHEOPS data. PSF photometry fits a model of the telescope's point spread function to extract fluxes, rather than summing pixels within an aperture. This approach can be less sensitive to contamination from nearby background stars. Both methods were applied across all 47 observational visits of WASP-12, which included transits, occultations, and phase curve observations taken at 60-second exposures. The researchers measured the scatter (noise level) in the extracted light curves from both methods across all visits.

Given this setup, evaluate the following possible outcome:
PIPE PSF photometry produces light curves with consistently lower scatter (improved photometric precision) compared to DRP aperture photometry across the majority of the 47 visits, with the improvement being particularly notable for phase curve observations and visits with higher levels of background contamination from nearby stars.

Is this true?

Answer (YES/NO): NO